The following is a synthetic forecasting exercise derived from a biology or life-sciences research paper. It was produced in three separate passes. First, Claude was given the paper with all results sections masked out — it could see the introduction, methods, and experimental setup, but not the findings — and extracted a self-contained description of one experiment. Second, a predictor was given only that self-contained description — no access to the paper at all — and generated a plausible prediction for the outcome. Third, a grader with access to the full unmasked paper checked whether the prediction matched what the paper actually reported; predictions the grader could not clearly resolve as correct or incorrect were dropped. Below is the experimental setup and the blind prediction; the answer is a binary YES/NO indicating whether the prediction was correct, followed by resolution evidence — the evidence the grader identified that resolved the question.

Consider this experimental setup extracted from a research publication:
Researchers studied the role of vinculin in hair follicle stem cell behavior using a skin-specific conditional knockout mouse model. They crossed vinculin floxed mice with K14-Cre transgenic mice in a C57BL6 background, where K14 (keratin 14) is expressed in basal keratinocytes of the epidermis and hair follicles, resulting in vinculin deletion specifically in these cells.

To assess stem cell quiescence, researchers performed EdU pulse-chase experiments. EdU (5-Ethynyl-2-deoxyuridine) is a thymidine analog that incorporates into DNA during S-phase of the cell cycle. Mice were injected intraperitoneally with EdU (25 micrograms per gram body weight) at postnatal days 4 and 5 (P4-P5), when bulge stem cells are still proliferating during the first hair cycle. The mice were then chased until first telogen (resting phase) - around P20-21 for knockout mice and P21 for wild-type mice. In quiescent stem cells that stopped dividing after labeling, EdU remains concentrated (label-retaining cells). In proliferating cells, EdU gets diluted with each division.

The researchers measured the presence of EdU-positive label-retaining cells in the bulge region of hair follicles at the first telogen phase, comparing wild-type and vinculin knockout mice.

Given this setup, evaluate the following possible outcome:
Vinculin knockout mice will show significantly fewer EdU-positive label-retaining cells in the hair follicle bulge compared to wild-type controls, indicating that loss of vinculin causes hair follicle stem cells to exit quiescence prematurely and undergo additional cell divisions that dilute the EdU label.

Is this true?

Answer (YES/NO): YES